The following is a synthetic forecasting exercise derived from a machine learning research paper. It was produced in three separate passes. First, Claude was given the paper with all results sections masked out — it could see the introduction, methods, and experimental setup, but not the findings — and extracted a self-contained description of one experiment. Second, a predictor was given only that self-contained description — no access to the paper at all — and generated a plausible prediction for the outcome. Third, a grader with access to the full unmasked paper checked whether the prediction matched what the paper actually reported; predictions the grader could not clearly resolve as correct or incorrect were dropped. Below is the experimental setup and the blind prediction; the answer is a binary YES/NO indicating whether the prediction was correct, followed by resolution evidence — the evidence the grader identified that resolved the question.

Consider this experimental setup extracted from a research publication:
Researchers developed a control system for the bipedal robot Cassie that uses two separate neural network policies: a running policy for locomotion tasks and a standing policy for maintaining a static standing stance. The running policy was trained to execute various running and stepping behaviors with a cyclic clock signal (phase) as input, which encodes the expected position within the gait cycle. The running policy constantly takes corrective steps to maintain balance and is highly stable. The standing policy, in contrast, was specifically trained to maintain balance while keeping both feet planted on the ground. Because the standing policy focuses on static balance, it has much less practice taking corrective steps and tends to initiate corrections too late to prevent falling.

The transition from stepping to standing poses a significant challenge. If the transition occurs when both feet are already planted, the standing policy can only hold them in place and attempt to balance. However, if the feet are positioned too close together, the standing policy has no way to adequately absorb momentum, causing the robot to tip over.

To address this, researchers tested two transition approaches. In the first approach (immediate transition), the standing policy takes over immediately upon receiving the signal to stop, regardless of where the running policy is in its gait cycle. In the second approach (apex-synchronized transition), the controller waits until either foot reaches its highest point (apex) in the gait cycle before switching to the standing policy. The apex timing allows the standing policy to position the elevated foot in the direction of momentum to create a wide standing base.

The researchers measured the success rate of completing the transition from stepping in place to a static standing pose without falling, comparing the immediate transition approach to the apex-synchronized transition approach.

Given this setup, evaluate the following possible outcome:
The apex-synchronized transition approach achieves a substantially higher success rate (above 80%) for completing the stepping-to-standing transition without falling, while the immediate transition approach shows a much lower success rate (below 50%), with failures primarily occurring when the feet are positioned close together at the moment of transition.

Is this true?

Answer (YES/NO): NO